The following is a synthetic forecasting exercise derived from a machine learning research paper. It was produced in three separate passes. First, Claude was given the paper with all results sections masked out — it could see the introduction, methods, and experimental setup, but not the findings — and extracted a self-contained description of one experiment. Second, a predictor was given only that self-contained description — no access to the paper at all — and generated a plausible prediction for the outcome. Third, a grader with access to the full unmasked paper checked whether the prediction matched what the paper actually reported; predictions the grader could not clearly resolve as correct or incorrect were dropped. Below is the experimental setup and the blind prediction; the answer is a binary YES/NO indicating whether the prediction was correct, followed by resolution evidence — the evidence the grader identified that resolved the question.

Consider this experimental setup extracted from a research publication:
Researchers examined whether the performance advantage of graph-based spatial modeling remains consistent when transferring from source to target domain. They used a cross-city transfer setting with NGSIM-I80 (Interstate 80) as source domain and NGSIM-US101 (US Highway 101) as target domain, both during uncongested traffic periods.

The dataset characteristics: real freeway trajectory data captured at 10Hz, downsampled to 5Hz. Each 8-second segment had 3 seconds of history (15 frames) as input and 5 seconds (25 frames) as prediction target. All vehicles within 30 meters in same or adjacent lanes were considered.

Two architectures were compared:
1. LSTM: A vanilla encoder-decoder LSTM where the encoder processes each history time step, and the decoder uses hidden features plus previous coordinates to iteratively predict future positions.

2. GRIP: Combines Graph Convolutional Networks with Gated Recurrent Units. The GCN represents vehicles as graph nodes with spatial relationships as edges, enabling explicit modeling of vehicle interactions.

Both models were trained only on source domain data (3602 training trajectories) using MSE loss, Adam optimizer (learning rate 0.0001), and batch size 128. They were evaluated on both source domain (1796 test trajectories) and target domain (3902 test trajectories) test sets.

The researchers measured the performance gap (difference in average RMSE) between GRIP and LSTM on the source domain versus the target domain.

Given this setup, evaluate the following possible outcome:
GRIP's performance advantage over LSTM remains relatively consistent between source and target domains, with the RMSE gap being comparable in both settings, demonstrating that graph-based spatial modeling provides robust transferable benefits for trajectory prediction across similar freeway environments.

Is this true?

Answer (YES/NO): YES